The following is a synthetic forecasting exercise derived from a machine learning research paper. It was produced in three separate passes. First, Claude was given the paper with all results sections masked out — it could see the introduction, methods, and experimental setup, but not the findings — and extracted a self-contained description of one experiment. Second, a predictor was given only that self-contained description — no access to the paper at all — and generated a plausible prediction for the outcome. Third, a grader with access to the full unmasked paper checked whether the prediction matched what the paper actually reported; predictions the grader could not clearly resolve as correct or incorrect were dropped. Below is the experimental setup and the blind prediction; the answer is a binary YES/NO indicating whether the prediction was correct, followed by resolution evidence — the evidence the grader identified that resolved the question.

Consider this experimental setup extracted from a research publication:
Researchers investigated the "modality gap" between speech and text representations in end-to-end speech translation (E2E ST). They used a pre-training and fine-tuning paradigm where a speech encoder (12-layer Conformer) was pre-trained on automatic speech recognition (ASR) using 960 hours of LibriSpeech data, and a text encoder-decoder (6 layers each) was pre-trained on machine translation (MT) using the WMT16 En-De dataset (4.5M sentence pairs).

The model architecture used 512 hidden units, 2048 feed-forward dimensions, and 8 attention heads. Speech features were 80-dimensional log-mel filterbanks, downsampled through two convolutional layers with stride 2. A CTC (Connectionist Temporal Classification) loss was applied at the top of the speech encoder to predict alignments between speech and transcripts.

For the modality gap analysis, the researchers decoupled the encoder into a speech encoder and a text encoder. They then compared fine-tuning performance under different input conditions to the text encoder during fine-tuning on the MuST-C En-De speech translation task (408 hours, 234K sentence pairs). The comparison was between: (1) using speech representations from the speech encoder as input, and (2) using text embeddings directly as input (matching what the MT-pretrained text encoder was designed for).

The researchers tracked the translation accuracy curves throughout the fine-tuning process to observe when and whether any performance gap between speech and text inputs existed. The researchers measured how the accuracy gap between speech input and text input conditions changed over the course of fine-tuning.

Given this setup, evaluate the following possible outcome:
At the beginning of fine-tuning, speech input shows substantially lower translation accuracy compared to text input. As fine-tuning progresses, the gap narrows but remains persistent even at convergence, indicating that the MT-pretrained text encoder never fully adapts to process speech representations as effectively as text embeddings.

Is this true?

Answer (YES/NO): NO